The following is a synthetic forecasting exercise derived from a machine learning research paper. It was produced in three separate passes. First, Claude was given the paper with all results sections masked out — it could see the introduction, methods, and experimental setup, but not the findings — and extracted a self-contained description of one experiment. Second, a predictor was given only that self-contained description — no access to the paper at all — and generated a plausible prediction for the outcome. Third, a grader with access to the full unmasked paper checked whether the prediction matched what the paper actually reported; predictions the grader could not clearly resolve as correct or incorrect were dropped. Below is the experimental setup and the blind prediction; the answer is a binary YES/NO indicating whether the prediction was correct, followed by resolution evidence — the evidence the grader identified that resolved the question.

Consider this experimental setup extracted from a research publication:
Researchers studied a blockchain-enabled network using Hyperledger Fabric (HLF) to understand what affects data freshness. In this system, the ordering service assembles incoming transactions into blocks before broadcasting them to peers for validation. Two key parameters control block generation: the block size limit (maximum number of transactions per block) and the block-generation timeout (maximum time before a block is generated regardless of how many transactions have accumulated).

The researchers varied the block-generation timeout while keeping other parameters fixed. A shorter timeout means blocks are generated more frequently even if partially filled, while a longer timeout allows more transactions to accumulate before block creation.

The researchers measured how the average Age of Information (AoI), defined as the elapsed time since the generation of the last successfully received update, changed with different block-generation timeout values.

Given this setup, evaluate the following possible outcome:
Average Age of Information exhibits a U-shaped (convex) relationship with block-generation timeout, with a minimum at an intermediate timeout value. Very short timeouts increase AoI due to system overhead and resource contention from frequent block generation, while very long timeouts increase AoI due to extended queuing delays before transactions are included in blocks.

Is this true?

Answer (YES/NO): YES